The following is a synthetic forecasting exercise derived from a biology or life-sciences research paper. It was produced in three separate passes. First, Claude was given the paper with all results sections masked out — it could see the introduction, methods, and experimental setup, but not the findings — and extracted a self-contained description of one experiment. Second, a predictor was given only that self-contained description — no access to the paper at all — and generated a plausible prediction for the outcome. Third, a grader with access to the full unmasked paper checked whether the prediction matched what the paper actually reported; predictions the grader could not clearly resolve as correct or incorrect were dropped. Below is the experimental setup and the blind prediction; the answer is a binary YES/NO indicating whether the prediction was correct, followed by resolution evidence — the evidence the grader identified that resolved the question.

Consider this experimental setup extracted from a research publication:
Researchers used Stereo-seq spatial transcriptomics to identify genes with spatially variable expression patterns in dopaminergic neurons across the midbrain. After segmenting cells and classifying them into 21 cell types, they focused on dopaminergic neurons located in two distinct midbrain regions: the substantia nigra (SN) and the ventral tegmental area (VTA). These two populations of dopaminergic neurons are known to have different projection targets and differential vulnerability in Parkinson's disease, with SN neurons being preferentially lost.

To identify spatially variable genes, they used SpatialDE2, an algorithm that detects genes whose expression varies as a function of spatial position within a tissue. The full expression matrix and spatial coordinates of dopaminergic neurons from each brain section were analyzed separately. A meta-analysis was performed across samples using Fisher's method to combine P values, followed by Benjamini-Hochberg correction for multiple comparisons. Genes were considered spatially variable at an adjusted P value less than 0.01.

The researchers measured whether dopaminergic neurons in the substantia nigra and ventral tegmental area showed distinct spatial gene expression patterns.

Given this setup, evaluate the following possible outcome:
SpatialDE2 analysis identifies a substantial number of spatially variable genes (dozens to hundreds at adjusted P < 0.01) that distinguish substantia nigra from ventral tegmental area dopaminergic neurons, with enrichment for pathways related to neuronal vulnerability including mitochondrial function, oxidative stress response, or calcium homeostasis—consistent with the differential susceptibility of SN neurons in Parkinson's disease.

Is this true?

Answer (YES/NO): NO